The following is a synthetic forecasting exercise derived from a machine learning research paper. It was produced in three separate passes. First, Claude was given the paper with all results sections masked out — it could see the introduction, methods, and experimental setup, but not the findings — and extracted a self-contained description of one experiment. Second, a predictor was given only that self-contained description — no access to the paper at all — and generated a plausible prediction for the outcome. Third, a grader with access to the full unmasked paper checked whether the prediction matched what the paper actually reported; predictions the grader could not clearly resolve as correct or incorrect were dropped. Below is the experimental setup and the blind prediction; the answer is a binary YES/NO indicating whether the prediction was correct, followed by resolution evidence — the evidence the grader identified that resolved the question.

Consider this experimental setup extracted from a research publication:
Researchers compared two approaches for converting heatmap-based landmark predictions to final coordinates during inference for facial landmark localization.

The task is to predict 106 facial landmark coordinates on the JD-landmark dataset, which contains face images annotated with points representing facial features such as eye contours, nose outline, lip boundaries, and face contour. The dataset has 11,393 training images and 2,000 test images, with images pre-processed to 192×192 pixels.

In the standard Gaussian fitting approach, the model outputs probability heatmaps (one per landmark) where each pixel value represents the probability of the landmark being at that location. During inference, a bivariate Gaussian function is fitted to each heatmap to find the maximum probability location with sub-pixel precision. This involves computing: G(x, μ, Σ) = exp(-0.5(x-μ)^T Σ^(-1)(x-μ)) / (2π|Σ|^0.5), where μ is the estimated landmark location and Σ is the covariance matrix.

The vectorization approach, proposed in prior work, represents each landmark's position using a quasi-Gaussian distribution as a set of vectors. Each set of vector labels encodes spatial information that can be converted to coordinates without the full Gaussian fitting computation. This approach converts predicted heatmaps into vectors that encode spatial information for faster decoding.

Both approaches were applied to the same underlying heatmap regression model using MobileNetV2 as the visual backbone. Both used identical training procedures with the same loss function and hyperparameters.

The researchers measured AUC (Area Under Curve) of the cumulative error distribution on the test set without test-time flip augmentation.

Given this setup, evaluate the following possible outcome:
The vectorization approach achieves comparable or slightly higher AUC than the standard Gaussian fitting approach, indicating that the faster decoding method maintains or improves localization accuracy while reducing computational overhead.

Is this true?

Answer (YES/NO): NO